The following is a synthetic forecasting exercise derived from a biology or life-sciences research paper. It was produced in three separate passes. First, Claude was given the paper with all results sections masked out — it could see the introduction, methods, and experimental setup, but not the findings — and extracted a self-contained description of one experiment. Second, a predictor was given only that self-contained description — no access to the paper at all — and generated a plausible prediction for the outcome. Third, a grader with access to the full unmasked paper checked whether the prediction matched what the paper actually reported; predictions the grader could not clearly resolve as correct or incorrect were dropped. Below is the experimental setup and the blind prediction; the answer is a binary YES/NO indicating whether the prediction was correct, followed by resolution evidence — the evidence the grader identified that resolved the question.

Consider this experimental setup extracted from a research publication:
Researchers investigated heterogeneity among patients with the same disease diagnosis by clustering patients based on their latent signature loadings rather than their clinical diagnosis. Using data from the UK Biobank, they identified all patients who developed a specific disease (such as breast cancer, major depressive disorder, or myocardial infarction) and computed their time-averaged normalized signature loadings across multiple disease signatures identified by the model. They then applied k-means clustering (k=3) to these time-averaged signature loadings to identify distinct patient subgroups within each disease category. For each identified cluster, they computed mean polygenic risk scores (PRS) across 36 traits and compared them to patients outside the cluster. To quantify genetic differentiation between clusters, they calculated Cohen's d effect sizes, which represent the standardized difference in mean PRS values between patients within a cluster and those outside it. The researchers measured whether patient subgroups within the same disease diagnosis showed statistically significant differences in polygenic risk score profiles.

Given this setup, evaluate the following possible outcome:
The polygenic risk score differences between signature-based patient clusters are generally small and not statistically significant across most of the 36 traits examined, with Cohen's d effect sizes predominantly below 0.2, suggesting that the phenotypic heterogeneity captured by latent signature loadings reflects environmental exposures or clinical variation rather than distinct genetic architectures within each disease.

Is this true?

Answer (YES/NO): NO